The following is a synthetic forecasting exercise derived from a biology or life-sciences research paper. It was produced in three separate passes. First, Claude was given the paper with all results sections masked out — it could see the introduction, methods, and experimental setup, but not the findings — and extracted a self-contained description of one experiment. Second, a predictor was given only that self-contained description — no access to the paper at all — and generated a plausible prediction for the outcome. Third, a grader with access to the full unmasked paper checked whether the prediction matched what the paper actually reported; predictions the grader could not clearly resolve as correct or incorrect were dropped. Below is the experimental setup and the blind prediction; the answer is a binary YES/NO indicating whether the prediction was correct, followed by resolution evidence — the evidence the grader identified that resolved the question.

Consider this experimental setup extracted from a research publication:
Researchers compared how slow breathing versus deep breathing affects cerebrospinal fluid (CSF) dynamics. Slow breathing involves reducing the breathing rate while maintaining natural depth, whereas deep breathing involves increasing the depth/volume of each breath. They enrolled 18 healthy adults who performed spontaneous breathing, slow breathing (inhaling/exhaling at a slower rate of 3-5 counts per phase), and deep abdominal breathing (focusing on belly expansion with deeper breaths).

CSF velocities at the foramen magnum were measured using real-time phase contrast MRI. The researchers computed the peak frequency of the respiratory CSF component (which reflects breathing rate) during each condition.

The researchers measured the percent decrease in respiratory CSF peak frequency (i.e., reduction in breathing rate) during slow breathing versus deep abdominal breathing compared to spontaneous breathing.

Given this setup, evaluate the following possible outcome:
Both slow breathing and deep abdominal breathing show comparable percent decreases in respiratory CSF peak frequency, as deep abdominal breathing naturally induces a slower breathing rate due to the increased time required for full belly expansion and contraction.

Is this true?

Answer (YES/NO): NO